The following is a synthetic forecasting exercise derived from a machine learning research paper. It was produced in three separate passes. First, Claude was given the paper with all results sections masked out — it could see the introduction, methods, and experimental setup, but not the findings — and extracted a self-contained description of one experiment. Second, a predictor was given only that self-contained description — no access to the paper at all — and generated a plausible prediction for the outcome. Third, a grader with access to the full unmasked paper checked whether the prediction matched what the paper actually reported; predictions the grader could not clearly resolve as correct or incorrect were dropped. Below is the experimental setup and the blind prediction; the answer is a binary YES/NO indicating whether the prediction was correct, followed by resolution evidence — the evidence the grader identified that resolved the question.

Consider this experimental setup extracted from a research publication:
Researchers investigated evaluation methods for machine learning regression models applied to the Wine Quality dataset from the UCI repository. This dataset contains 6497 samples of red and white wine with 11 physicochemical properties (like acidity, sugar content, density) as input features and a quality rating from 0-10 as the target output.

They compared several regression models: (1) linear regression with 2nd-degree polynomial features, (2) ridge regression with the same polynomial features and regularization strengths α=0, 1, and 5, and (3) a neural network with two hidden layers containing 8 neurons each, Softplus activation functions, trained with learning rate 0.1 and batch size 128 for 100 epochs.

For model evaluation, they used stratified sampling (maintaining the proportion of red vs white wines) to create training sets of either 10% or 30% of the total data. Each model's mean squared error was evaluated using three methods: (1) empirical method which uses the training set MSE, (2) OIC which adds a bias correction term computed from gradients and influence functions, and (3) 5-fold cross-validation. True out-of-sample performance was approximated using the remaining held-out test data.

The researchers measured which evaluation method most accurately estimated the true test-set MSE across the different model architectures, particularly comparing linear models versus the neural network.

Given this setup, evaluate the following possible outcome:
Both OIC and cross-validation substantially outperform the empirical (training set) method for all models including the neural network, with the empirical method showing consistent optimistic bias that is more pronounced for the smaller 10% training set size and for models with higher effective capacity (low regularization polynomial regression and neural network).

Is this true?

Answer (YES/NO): YES